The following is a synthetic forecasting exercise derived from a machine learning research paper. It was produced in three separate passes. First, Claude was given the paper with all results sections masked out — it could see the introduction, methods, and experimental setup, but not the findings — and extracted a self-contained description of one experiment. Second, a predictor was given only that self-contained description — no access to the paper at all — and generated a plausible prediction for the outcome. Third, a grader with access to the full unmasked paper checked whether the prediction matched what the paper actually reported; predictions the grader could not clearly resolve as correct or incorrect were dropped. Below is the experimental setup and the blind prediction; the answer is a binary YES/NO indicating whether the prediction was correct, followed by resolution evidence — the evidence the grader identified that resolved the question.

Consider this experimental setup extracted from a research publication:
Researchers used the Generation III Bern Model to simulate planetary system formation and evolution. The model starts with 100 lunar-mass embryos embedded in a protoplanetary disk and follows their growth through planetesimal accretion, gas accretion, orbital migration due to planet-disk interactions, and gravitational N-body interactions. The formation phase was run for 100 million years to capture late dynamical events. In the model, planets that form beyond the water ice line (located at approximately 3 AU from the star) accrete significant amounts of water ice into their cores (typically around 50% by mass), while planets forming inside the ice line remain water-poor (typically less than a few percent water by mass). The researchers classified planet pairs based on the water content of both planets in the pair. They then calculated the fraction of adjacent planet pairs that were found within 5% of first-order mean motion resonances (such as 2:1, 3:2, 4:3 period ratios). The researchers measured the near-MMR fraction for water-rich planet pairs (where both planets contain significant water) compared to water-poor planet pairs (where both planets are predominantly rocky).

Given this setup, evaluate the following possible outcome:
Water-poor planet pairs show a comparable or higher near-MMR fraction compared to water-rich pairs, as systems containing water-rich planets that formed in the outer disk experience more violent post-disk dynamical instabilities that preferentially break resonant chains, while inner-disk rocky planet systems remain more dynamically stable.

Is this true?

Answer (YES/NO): NO